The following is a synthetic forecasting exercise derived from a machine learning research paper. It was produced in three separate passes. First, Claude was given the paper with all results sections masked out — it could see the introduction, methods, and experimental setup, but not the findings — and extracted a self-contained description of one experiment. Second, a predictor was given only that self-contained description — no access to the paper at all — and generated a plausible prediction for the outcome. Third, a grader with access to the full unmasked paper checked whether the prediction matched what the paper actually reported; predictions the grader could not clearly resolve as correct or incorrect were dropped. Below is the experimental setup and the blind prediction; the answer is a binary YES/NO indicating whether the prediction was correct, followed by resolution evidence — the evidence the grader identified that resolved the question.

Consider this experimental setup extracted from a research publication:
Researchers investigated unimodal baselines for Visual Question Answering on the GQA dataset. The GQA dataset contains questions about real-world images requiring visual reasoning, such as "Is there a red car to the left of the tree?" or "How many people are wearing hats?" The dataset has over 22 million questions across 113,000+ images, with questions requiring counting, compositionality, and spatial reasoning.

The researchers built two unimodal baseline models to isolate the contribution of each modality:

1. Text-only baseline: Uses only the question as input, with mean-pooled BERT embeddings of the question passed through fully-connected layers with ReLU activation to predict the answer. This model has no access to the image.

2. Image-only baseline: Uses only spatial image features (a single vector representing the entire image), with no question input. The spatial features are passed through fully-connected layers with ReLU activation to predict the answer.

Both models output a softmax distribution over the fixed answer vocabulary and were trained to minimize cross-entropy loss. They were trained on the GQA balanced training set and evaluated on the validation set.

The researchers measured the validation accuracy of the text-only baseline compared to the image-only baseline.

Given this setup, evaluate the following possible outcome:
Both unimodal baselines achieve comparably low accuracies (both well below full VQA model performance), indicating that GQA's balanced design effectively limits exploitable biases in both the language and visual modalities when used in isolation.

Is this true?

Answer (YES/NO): NO